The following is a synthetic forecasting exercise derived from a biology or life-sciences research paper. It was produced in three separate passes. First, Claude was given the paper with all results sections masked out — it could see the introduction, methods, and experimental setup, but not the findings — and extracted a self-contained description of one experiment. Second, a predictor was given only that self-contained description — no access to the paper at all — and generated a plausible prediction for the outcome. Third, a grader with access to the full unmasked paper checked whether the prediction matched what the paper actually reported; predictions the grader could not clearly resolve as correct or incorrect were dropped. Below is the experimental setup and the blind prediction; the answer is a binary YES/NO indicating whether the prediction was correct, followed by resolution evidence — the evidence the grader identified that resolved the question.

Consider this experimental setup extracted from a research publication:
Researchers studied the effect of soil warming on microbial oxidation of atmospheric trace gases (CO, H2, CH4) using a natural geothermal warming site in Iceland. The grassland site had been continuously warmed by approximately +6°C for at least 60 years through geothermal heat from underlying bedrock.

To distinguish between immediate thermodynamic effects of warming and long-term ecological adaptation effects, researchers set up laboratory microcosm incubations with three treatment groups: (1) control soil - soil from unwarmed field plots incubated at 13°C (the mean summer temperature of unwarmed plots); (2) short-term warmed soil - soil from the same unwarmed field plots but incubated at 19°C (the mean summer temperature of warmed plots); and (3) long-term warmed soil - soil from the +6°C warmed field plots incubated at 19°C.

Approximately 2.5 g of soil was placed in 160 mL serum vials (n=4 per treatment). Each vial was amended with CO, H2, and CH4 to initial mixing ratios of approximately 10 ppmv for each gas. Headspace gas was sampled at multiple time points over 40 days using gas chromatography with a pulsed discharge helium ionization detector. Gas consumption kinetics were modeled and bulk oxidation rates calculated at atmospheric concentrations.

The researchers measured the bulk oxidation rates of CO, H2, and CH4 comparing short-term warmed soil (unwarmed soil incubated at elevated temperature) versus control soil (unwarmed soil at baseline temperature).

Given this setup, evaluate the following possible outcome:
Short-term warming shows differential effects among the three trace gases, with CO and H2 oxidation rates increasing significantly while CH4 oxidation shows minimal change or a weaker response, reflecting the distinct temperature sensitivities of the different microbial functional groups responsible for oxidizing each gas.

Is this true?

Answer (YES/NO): NO